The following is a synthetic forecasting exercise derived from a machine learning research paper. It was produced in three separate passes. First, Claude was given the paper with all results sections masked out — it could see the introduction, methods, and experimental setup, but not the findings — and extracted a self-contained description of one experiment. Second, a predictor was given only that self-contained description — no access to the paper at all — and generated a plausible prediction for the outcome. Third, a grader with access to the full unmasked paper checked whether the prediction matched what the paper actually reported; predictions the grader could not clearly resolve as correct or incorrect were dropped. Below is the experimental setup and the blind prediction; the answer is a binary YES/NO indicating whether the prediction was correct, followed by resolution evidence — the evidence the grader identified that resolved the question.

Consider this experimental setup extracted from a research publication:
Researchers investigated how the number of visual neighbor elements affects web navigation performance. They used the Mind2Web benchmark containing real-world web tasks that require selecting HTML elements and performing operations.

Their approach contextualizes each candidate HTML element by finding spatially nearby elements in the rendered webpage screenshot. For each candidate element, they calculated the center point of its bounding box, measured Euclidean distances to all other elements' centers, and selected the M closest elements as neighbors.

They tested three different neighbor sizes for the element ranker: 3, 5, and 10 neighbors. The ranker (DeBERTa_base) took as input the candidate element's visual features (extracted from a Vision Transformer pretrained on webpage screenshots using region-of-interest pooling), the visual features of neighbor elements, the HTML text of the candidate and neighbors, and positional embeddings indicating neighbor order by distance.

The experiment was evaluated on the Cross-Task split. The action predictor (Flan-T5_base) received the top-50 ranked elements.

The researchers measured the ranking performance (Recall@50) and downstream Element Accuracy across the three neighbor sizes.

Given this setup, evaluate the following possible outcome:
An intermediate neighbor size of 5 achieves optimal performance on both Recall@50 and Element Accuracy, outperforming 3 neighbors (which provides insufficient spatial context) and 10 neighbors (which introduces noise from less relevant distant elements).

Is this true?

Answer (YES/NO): YES